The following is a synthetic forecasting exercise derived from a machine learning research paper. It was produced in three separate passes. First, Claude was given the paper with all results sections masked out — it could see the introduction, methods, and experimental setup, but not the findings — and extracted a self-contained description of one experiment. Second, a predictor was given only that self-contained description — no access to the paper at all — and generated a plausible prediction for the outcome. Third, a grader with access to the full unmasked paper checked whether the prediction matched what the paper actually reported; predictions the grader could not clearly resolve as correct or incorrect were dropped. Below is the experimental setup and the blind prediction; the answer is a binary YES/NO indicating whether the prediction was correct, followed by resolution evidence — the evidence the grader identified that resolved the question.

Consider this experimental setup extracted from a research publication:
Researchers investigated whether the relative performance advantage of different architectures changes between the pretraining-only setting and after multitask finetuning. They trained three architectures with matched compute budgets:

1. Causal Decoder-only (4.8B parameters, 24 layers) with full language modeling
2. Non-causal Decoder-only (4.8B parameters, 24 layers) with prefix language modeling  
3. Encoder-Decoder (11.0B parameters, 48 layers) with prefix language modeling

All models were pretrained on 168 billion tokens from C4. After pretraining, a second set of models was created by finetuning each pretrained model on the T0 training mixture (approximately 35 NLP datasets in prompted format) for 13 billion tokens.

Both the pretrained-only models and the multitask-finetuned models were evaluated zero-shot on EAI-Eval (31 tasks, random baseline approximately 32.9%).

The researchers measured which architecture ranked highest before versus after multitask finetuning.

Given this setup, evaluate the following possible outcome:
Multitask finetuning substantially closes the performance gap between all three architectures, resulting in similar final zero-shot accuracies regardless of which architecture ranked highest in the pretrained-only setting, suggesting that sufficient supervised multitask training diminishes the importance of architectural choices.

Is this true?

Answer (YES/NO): NO